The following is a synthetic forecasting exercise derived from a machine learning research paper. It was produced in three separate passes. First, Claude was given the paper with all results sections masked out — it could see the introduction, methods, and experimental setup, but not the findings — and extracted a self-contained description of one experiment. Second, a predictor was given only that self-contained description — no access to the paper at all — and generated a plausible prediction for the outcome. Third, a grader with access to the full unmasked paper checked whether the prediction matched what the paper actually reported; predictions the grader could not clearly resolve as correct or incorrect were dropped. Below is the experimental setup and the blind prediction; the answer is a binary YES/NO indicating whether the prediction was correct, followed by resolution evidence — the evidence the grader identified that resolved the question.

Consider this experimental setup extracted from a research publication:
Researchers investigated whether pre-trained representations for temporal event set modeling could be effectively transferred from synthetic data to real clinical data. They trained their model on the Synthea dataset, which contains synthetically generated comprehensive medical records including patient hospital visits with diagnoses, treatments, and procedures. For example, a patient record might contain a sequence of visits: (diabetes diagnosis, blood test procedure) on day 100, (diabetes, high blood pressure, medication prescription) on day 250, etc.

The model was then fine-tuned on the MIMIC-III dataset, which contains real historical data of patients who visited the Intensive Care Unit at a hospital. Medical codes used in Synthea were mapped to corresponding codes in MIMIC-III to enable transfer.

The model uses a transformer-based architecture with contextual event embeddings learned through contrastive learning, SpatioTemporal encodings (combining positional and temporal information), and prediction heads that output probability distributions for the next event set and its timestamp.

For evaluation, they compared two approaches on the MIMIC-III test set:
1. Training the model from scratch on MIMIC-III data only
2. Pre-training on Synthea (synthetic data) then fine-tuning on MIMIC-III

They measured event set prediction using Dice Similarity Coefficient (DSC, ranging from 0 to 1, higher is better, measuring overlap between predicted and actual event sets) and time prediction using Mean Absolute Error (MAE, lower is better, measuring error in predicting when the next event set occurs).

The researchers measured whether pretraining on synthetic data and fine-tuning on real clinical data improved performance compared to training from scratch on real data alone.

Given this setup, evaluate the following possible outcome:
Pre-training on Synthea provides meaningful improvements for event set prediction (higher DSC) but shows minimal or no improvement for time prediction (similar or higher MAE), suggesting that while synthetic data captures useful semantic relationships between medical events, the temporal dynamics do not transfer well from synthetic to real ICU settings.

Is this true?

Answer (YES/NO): NO